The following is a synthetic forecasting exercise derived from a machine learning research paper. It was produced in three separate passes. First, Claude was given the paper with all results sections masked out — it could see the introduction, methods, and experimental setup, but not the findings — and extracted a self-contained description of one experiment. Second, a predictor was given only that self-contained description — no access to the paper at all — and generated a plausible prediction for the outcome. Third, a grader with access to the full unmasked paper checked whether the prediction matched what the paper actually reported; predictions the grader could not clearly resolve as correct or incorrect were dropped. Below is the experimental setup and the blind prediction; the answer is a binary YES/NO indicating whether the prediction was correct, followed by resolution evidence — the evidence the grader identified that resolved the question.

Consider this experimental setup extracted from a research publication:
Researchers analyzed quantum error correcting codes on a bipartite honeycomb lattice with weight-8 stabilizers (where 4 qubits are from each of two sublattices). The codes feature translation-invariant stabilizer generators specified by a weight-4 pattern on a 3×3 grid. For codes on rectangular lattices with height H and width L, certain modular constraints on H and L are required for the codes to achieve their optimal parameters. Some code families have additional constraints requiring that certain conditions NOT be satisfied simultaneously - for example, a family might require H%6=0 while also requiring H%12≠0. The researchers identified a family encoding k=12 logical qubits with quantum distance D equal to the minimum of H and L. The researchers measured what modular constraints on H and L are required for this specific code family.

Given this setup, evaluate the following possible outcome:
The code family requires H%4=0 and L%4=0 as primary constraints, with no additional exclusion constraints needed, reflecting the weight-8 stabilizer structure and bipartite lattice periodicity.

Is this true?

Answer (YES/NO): NO